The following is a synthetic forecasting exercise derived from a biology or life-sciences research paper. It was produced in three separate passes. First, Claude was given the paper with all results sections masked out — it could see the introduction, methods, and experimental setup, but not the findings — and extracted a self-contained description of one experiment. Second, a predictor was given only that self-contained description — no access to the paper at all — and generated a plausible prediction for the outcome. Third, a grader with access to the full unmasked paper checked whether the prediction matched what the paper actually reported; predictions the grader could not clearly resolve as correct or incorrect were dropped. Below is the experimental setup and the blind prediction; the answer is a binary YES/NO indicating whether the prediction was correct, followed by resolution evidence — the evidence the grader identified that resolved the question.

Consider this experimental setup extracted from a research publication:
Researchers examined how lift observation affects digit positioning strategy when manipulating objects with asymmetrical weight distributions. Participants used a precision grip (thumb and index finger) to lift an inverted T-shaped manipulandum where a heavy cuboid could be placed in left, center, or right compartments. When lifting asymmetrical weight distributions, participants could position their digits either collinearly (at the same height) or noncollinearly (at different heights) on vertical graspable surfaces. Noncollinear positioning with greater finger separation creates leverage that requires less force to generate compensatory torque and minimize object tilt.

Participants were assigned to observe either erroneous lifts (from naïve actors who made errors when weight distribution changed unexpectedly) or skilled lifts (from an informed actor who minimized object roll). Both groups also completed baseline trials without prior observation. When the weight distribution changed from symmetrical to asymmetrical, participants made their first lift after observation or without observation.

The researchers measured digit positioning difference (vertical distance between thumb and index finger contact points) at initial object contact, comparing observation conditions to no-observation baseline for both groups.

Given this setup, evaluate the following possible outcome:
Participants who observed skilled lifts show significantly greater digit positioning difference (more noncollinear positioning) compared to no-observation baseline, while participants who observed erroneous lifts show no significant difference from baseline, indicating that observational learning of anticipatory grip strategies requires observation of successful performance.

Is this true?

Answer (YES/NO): NO